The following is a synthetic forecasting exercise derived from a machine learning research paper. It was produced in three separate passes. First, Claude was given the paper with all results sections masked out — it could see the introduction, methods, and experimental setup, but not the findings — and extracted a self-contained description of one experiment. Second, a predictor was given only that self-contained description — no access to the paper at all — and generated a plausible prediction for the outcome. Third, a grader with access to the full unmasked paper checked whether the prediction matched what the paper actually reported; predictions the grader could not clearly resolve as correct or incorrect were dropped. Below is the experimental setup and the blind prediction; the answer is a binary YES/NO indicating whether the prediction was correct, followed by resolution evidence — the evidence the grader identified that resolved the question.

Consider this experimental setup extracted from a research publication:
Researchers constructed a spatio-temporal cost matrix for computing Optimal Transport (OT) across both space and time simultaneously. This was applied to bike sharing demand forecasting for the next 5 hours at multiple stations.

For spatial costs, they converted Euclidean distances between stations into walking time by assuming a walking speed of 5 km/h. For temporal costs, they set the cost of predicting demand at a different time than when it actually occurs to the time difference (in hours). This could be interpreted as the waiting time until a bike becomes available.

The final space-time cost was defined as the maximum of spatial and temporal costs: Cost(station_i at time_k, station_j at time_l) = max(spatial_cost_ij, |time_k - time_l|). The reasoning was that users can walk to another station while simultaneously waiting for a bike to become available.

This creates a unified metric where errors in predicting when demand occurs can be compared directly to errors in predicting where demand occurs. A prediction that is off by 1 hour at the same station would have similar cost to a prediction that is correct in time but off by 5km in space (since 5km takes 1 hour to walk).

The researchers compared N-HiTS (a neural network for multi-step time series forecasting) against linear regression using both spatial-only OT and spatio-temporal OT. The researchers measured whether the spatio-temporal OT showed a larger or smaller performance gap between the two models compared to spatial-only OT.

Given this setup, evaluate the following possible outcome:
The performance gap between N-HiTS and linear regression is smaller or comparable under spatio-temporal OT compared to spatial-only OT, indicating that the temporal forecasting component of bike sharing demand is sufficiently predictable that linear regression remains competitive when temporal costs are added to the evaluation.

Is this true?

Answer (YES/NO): NO